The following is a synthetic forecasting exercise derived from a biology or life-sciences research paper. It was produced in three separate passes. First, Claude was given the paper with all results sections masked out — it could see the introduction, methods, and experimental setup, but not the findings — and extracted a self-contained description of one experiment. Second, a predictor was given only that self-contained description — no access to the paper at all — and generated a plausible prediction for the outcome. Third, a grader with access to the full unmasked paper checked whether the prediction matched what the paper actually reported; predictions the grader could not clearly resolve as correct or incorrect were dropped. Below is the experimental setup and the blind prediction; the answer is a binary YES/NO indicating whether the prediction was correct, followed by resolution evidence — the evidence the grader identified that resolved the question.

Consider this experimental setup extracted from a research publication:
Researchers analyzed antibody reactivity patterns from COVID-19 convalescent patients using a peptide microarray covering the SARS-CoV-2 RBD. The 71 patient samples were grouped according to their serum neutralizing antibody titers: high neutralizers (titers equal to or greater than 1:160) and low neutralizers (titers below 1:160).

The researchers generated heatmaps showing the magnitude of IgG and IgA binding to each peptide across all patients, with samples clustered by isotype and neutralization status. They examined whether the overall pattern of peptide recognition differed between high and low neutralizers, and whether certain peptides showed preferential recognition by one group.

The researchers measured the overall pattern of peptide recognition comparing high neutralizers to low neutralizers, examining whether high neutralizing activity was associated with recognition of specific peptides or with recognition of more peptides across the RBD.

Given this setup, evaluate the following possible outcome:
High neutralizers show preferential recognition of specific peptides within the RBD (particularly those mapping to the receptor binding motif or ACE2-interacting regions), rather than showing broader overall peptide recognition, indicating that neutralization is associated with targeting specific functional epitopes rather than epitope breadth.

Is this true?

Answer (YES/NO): YES